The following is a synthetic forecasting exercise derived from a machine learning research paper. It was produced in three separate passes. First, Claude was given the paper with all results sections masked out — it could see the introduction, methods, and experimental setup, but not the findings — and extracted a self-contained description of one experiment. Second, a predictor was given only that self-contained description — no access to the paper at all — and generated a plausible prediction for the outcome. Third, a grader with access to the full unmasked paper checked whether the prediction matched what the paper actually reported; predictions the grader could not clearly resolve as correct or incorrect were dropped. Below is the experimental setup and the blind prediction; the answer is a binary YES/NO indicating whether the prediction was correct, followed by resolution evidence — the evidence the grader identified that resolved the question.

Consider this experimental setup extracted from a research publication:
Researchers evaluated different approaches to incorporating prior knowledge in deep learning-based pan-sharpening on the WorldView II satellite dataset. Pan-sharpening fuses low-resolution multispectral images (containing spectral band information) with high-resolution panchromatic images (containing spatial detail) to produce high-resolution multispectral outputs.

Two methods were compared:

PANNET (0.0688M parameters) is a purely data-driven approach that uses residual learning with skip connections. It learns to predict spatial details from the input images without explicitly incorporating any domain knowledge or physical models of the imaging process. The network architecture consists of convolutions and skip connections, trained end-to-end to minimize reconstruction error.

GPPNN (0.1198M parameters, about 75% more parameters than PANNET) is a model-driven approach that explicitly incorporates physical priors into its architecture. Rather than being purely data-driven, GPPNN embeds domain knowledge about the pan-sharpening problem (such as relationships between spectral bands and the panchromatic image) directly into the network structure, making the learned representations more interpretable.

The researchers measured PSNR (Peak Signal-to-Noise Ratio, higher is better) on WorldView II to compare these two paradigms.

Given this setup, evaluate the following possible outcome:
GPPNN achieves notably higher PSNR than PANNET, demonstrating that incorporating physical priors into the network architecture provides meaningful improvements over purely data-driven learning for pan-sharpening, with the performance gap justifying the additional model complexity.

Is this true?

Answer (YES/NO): NO